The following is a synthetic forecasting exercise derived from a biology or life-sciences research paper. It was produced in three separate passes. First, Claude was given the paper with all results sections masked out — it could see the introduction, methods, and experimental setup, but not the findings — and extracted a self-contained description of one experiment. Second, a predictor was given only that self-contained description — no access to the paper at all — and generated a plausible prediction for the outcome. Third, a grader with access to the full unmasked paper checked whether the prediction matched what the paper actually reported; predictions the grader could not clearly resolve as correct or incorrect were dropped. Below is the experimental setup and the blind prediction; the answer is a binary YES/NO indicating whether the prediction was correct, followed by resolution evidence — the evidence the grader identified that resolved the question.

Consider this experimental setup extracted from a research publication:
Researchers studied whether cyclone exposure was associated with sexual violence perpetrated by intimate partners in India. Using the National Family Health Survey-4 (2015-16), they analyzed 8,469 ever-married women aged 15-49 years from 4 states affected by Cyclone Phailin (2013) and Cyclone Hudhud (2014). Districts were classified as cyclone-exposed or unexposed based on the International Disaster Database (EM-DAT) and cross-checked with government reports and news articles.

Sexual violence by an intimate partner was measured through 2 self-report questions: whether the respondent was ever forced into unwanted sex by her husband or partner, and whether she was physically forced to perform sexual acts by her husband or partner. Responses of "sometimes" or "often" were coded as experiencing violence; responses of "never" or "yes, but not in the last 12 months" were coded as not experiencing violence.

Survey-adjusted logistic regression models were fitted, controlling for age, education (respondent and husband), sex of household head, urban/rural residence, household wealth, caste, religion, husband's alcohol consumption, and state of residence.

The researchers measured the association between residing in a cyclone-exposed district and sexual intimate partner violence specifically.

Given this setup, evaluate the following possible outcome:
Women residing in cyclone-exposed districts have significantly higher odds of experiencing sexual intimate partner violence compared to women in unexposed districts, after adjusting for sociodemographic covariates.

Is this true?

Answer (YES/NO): NO